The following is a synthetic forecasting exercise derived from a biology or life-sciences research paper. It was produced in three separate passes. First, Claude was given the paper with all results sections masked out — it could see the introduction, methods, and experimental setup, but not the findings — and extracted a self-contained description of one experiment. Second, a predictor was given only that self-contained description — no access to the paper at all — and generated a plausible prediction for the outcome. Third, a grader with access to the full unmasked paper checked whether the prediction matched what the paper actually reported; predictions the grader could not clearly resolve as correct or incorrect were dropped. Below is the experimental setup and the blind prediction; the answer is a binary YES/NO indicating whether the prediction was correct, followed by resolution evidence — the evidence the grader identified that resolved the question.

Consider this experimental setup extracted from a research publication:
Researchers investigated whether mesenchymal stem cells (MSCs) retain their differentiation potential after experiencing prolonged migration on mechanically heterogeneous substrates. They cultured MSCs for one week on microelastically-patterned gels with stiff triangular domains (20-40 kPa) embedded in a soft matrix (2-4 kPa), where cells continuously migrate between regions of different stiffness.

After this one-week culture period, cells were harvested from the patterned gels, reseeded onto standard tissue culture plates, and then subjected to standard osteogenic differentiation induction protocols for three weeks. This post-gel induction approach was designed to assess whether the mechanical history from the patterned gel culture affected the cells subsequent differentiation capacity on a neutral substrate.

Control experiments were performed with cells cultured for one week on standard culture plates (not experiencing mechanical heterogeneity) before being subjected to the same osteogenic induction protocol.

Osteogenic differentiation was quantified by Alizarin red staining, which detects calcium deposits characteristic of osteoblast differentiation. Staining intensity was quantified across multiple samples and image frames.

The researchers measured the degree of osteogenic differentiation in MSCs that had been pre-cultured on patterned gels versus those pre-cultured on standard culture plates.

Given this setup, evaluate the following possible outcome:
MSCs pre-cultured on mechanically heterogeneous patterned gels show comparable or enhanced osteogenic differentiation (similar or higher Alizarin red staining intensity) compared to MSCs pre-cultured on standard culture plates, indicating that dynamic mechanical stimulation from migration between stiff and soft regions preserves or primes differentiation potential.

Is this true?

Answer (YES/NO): YES